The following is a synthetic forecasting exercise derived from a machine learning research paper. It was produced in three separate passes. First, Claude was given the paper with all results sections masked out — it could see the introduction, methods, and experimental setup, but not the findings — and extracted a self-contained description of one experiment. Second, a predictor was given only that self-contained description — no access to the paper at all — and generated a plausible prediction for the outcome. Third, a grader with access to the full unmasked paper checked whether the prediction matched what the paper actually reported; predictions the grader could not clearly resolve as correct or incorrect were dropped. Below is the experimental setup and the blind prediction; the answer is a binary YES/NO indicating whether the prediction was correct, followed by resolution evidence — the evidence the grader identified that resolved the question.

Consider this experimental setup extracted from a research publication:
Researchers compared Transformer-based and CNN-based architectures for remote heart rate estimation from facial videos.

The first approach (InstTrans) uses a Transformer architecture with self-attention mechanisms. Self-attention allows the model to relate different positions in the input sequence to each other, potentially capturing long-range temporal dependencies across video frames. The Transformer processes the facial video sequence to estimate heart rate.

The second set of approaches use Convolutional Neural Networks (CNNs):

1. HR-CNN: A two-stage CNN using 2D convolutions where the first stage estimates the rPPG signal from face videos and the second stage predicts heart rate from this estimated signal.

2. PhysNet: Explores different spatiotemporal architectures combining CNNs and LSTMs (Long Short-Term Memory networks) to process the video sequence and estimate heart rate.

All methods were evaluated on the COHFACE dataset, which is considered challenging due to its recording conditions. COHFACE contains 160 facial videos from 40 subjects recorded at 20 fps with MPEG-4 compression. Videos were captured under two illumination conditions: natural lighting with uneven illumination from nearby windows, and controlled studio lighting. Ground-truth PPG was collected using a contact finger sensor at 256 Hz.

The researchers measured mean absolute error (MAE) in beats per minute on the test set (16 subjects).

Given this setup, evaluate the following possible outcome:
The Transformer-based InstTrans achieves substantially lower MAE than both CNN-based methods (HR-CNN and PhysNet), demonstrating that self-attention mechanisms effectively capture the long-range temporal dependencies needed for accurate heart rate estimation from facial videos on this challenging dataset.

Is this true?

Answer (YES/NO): NO